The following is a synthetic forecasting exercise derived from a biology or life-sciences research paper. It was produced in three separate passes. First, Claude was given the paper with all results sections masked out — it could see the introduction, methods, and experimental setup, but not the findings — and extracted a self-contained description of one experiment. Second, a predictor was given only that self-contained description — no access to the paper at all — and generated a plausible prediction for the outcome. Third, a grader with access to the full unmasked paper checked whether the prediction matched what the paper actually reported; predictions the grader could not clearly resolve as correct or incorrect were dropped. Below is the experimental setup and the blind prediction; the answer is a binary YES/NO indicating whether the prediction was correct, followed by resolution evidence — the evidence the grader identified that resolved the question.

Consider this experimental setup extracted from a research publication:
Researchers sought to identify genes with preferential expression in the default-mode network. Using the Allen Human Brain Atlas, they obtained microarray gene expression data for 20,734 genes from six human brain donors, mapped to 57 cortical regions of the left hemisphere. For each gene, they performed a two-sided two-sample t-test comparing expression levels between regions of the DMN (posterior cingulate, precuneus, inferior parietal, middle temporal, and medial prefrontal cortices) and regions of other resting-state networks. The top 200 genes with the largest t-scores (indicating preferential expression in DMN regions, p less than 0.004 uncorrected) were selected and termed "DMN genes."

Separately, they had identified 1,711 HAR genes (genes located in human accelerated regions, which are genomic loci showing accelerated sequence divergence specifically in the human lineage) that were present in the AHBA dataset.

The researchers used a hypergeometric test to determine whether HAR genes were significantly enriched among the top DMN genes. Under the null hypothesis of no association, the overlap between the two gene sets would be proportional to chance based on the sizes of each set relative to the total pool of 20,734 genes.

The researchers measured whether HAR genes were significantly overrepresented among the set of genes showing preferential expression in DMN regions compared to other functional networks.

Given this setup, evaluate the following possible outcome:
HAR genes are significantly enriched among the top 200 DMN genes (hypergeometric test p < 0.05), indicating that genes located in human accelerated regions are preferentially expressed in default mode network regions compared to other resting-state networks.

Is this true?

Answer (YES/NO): YES